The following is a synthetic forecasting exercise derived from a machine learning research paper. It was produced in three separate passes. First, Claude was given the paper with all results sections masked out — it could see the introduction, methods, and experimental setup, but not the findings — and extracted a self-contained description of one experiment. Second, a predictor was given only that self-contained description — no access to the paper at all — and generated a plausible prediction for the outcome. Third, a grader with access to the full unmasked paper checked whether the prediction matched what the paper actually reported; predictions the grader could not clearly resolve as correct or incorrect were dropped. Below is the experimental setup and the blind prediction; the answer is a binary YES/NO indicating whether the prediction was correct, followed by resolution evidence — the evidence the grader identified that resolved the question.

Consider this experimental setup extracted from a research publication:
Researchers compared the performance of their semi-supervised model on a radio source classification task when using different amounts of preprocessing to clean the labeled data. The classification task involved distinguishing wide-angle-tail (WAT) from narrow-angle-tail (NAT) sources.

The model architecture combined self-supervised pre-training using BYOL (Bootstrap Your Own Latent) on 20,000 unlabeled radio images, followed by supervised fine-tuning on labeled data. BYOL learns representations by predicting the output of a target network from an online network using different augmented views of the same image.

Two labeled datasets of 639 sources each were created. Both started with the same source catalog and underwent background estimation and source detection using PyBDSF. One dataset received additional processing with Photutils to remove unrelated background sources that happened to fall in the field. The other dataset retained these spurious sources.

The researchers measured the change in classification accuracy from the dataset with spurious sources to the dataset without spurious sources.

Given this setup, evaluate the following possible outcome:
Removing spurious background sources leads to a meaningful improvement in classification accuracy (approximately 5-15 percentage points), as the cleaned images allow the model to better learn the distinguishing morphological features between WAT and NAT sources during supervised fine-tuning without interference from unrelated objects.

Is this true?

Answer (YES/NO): NO